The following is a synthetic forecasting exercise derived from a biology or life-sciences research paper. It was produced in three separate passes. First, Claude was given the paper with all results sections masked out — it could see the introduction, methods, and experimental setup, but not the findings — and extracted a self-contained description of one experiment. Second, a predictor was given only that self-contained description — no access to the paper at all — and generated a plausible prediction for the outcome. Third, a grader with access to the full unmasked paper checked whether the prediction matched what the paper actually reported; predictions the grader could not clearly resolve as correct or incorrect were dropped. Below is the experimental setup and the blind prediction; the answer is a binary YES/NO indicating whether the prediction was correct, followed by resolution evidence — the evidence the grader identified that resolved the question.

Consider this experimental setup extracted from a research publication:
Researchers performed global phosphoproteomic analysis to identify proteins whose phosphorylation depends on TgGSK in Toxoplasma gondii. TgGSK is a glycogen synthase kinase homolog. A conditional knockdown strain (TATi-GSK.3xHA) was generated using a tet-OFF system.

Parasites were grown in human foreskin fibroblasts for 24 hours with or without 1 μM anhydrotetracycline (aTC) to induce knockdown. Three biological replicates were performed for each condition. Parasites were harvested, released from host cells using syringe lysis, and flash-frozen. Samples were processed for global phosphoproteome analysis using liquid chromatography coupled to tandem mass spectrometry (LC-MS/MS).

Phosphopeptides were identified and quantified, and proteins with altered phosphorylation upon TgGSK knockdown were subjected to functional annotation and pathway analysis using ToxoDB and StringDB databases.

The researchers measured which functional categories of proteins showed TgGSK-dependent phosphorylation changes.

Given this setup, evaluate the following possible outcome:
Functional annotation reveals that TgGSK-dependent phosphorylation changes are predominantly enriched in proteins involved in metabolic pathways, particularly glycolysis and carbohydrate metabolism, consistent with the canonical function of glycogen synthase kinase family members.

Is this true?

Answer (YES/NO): NO